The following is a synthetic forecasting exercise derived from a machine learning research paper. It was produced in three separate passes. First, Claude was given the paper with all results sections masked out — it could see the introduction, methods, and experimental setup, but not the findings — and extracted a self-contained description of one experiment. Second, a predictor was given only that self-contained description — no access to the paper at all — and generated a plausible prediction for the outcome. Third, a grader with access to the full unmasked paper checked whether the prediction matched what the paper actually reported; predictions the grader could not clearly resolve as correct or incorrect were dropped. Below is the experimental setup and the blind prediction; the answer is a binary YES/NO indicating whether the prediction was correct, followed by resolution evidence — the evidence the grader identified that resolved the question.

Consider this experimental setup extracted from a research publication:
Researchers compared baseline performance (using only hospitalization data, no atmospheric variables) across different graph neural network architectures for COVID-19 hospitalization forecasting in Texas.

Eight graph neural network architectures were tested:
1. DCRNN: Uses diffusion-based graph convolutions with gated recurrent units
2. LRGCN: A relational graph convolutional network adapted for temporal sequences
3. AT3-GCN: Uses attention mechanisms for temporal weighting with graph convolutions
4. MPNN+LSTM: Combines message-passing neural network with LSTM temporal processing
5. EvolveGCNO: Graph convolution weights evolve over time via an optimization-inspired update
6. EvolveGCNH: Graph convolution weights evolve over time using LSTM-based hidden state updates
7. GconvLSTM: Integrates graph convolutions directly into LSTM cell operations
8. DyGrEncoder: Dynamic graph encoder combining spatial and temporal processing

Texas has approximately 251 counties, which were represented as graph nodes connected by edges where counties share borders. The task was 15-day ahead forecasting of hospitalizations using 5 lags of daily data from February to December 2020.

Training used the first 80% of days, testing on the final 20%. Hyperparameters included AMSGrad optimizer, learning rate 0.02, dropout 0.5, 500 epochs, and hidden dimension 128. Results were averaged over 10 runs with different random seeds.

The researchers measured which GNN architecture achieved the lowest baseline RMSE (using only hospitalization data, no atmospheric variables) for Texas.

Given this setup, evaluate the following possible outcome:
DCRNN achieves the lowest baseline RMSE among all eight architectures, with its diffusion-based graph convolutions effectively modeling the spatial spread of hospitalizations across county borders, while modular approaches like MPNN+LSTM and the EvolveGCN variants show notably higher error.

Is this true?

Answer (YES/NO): NO